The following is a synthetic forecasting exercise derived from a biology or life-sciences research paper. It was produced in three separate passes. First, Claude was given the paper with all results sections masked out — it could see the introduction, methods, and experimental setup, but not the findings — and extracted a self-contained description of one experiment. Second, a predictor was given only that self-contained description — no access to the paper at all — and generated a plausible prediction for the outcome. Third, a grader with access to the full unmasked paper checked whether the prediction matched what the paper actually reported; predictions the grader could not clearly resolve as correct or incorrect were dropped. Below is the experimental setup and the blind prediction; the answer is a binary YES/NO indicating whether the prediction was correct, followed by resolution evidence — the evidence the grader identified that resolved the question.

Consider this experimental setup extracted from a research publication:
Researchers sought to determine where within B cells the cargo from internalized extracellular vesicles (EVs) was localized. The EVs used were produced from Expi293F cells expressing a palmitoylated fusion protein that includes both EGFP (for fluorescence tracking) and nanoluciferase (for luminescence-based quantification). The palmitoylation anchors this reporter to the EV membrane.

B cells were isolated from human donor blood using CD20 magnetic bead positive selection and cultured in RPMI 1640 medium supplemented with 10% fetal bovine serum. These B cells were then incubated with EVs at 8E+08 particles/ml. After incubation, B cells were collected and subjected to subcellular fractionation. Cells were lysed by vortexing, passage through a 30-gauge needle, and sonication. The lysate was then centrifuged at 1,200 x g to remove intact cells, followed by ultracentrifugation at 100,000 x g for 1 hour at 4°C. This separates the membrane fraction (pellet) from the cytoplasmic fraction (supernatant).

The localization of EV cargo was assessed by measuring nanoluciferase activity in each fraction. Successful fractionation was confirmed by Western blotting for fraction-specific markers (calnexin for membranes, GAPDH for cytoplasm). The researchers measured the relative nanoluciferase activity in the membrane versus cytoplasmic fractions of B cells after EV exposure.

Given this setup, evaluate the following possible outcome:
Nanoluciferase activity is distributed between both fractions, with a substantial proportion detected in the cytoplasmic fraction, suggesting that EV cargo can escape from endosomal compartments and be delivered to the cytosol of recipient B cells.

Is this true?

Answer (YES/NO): NO